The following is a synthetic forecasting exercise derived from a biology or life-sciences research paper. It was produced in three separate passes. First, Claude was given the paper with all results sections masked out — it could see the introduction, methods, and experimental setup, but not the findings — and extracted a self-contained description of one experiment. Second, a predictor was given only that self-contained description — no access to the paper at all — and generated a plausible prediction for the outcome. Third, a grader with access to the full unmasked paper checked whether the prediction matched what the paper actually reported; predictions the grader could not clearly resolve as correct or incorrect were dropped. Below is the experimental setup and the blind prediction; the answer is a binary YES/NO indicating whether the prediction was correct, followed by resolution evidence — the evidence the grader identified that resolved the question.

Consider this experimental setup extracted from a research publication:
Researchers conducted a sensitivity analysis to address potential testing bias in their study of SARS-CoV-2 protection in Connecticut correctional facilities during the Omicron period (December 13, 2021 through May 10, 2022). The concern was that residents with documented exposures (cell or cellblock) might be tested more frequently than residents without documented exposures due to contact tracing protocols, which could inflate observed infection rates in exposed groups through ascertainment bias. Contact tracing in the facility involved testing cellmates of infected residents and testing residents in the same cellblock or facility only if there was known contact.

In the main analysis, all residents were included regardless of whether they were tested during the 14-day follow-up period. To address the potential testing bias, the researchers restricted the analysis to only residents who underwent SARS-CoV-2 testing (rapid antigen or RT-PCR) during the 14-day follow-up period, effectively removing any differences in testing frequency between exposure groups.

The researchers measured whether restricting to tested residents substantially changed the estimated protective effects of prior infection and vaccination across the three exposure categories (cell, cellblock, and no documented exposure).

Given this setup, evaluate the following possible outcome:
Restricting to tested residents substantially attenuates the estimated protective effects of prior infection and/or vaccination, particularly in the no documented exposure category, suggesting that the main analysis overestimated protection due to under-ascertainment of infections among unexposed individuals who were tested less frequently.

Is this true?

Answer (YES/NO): NO